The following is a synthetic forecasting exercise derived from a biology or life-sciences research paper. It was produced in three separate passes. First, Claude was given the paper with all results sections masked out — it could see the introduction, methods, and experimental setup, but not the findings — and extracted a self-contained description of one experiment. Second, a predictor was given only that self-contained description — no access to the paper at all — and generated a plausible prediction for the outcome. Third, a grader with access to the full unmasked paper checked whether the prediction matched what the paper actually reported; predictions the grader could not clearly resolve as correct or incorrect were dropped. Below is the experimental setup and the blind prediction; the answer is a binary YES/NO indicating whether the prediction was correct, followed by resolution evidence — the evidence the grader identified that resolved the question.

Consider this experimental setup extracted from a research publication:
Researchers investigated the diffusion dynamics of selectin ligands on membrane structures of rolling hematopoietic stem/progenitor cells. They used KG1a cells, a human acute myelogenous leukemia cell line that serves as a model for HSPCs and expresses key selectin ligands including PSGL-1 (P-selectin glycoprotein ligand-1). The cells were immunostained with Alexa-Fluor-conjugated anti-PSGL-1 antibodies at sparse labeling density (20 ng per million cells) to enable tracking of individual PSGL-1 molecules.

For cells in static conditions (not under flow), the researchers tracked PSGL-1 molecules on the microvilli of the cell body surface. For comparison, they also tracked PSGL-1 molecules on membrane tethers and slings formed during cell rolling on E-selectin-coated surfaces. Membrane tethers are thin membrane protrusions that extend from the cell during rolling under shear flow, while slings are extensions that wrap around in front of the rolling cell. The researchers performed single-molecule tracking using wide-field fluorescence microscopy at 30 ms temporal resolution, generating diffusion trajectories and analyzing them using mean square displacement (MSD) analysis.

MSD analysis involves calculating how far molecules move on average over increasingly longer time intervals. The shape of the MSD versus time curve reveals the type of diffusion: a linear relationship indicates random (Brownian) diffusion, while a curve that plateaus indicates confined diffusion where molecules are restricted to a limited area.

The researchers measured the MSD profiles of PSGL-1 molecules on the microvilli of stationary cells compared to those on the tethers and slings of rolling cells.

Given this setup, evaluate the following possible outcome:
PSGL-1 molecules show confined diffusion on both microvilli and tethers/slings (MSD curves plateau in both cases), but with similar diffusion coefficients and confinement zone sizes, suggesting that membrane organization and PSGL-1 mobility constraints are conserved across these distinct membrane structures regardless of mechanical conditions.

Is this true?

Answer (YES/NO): NO